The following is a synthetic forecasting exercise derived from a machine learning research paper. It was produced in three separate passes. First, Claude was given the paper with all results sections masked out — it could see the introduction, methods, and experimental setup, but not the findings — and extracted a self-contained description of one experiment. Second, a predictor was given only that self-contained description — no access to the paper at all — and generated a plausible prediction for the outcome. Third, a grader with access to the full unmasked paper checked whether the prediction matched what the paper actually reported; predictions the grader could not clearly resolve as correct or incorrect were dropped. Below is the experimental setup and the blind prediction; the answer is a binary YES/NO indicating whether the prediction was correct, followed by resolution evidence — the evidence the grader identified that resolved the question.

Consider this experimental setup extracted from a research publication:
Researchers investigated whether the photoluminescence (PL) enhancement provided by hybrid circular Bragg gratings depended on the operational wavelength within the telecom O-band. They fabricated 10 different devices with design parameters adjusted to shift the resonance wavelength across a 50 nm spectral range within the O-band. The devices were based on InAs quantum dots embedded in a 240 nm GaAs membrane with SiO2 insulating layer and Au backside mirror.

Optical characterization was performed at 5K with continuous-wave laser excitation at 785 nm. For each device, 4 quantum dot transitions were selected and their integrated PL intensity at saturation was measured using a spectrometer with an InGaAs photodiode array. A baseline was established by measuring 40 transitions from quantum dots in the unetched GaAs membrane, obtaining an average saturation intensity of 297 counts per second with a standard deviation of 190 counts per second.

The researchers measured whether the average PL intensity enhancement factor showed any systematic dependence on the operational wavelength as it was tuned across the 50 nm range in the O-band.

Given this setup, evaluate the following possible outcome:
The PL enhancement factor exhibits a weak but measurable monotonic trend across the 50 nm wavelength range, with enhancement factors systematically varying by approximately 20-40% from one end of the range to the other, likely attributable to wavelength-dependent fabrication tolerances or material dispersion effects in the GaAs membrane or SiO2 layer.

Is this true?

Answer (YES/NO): NO